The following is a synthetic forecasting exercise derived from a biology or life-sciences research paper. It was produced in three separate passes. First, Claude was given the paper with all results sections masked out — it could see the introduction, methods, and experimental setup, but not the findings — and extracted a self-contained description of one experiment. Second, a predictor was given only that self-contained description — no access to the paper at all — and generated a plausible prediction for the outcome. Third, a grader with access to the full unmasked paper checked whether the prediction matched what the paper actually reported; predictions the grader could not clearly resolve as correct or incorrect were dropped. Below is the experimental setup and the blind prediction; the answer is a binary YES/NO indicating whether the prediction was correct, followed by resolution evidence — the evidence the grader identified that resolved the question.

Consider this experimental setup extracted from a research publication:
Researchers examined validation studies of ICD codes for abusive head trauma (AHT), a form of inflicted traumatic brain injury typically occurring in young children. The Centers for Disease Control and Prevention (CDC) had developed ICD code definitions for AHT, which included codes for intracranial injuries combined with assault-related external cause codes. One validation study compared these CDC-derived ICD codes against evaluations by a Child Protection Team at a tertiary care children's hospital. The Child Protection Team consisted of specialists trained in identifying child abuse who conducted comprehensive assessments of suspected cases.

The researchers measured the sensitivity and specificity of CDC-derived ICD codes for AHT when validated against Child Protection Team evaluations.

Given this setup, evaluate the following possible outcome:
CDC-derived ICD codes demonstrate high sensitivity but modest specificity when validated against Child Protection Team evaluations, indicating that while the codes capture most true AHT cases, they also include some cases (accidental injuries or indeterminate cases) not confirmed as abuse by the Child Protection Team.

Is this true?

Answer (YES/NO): NO